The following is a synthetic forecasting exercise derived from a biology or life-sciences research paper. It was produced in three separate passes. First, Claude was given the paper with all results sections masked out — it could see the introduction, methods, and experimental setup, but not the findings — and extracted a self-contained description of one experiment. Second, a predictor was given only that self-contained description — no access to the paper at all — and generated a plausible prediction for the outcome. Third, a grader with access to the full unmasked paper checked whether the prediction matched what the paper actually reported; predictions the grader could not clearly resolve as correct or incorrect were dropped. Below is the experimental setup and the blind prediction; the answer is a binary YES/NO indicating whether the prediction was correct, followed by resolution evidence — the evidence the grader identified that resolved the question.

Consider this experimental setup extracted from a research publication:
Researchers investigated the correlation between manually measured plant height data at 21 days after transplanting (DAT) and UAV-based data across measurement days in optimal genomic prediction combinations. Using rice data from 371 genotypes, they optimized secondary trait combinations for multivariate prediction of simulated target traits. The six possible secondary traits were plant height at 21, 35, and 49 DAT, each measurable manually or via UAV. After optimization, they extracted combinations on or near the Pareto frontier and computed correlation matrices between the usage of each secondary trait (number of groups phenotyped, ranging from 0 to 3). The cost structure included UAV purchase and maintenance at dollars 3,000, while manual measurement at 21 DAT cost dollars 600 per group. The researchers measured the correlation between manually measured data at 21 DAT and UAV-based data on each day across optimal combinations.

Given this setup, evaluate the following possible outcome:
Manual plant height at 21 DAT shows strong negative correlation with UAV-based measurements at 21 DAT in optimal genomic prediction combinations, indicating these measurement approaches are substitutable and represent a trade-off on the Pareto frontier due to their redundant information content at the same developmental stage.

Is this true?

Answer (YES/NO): YES